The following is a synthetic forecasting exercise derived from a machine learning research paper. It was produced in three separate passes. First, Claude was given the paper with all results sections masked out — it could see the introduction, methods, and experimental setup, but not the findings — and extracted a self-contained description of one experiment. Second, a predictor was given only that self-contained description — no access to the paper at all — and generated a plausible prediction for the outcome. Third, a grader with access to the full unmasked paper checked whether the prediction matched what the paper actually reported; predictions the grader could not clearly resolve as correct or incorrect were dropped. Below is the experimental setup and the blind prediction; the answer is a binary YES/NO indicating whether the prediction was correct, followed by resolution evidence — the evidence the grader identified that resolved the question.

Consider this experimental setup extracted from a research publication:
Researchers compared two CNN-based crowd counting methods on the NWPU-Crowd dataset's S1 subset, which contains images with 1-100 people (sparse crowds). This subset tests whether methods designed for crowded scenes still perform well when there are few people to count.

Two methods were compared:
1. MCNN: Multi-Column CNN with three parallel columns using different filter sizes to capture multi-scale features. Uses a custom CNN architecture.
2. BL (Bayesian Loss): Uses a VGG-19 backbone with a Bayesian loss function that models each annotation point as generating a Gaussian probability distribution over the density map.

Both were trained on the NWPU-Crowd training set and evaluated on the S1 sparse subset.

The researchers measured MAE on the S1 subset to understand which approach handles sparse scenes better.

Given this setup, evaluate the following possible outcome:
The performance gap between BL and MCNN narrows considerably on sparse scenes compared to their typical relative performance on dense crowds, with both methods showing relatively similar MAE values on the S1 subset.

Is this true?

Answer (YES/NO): NO